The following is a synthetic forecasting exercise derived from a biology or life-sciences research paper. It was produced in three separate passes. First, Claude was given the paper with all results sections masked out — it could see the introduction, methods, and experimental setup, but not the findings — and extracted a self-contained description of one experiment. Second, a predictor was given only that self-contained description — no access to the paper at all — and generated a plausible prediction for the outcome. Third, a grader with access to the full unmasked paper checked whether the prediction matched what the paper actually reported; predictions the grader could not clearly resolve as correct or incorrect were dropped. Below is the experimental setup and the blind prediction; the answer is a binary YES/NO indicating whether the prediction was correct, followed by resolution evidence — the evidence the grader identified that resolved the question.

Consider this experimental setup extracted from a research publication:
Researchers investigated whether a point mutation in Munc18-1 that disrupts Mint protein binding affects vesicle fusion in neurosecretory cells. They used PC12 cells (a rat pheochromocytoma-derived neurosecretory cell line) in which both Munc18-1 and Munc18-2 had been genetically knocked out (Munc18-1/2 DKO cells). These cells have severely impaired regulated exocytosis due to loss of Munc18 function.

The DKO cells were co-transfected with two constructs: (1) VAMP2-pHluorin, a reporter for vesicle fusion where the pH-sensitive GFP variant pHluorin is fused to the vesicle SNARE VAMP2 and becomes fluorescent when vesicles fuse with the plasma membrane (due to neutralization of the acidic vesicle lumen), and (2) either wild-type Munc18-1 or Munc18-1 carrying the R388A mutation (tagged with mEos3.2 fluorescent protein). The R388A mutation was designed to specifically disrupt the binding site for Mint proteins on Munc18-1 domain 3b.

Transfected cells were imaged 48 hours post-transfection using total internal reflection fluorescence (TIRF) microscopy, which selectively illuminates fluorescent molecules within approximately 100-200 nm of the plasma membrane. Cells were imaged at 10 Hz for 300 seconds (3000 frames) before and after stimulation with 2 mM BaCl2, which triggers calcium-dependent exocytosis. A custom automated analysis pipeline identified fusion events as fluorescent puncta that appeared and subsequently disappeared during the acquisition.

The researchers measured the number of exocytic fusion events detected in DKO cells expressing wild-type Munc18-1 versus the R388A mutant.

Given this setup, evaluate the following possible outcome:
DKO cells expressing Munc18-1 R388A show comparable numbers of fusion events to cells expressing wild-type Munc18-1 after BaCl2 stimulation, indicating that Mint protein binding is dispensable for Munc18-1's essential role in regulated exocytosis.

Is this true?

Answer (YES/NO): NO